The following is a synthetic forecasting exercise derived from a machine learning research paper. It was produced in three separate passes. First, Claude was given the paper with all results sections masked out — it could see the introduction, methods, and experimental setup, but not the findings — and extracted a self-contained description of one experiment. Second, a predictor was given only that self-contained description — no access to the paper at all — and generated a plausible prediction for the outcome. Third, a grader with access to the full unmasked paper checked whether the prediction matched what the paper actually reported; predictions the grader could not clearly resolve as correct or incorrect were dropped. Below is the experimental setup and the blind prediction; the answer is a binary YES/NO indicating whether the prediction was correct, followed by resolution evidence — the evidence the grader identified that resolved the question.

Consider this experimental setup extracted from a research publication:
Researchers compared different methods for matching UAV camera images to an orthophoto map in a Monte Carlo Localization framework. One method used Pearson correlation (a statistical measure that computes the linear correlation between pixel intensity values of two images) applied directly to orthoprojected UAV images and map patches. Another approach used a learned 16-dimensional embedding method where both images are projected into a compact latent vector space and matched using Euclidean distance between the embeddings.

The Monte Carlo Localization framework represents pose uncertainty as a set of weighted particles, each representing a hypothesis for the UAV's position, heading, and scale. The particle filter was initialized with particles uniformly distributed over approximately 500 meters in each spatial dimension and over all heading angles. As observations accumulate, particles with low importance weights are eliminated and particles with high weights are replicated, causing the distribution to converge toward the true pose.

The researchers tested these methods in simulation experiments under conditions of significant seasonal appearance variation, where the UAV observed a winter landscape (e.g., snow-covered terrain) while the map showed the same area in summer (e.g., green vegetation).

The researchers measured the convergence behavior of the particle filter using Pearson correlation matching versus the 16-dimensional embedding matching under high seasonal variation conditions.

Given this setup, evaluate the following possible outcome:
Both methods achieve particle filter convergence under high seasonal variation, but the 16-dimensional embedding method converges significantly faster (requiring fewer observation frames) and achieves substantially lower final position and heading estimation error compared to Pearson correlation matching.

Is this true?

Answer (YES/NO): NO